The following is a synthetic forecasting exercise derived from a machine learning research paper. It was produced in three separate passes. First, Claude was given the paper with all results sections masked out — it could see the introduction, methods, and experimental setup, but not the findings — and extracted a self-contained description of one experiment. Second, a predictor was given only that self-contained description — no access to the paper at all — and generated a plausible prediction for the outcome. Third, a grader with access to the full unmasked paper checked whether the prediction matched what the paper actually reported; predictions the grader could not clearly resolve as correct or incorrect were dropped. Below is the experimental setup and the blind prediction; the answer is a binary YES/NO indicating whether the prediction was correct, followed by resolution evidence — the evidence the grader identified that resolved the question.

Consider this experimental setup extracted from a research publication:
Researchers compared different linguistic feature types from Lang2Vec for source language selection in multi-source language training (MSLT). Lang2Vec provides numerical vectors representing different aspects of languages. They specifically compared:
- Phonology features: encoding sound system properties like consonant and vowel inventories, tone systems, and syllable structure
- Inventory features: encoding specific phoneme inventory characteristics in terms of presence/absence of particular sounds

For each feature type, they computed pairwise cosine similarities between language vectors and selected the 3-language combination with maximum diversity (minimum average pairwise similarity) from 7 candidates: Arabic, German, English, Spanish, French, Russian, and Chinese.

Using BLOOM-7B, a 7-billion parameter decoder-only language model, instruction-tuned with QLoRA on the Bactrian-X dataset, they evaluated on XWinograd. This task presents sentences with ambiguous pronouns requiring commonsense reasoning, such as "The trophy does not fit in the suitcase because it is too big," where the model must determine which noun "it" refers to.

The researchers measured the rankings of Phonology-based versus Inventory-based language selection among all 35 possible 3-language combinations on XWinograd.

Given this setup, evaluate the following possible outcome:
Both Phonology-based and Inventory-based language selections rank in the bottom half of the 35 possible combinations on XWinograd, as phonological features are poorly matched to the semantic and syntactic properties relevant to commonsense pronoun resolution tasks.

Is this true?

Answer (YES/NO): NO